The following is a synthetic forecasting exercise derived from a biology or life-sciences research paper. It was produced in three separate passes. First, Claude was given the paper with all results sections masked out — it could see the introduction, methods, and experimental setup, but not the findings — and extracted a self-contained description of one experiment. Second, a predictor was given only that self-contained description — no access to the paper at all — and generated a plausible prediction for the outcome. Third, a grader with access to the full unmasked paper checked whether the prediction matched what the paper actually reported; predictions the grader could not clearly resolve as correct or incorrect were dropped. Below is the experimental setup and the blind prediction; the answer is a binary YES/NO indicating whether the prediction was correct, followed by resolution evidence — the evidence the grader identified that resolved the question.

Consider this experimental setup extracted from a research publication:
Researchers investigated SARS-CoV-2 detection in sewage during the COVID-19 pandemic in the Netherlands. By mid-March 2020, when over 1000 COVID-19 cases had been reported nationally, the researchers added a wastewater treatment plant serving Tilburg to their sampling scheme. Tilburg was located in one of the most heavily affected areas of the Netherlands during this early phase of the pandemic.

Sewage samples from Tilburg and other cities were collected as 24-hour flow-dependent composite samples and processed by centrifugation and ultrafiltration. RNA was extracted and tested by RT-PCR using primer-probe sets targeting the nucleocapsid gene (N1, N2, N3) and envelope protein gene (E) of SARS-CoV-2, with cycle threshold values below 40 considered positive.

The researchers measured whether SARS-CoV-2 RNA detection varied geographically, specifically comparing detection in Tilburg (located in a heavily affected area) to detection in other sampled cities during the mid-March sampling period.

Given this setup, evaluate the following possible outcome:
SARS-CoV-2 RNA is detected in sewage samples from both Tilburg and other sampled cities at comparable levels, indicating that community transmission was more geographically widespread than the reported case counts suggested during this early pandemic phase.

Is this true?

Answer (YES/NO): YES